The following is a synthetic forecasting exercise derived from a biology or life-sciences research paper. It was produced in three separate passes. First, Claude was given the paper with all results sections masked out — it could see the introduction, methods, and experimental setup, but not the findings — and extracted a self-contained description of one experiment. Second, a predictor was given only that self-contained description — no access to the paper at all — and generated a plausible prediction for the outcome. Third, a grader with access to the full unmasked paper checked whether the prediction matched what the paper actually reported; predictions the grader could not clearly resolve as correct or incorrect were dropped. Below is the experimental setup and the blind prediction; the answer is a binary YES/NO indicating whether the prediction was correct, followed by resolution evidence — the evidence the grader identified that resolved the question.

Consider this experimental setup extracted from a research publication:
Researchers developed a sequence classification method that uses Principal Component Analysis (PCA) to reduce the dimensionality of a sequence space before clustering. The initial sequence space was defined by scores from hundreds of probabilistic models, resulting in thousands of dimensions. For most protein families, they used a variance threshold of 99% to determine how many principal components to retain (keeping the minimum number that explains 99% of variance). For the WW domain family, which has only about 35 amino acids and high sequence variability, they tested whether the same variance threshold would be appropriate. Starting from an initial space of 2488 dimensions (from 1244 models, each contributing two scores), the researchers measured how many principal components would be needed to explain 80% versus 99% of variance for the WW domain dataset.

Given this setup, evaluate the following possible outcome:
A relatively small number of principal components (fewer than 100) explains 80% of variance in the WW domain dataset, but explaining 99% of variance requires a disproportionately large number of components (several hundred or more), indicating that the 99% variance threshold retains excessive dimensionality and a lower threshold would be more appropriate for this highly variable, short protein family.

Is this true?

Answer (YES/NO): NO